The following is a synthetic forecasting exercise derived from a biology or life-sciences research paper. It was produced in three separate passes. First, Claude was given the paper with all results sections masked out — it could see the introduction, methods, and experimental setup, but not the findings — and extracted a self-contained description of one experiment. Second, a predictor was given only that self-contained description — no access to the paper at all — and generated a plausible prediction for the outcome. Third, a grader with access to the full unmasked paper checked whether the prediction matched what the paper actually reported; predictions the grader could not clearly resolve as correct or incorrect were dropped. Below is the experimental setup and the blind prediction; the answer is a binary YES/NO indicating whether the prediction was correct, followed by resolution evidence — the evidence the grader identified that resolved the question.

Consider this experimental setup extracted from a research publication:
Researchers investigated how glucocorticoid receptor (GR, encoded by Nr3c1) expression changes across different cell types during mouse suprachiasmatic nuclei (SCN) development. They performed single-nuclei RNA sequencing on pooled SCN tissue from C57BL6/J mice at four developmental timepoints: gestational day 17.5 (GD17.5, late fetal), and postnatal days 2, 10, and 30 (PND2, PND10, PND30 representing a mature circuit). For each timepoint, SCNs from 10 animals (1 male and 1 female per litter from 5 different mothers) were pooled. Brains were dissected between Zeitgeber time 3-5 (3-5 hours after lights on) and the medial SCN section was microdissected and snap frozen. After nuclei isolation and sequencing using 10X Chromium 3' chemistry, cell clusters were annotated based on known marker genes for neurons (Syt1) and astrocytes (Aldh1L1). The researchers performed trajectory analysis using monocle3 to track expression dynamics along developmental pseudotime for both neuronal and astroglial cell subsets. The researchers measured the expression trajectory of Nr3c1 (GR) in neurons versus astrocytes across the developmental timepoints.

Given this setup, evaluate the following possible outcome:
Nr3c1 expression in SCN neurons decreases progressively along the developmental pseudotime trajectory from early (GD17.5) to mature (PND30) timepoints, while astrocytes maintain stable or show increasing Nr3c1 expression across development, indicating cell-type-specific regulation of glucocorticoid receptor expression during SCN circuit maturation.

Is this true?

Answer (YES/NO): NO